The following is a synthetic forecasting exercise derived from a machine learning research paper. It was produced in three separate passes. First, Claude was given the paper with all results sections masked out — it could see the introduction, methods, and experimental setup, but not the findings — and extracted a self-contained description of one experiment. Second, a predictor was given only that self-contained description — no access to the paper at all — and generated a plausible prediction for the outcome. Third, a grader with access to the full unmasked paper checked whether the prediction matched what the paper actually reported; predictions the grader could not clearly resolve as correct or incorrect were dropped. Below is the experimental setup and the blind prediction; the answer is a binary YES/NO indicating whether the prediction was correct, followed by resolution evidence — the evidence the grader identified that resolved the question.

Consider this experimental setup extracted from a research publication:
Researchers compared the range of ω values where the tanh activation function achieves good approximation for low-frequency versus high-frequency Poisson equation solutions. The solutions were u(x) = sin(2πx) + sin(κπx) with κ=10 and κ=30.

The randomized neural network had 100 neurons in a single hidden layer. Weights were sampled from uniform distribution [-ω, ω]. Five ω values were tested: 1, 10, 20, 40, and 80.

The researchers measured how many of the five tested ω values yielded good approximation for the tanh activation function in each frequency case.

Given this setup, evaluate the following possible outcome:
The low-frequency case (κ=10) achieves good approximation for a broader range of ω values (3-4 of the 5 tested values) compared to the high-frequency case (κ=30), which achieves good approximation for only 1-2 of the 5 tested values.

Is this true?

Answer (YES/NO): NO